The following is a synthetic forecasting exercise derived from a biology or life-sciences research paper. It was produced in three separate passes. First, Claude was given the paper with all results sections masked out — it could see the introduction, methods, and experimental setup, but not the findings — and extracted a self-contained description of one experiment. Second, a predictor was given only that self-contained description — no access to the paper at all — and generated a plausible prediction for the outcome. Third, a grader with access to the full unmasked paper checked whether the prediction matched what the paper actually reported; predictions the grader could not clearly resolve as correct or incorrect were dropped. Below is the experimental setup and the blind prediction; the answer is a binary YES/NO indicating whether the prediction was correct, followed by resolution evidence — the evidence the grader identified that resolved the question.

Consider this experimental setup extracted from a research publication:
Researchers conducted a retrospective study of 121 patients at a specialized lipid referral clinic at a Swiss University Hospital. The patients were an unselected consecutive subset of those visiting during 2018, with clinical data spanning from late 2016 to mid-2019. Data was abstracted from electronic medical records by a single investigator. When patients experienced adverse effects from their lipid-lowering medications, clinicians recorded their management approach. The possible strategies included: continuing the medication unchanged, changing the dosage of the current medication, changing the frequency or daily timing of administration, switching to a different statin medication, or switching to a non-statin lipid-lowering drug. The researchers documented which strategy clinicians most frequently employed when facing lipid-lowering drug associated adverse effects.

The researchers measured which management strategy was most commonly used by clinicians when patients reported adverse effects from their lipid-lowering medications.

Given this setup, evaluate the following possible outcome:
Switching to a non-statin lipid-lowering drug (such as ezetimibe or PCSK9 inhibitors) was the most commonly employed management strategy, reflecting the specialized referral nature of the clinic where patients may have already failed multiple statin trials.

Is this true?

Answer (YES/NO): NO